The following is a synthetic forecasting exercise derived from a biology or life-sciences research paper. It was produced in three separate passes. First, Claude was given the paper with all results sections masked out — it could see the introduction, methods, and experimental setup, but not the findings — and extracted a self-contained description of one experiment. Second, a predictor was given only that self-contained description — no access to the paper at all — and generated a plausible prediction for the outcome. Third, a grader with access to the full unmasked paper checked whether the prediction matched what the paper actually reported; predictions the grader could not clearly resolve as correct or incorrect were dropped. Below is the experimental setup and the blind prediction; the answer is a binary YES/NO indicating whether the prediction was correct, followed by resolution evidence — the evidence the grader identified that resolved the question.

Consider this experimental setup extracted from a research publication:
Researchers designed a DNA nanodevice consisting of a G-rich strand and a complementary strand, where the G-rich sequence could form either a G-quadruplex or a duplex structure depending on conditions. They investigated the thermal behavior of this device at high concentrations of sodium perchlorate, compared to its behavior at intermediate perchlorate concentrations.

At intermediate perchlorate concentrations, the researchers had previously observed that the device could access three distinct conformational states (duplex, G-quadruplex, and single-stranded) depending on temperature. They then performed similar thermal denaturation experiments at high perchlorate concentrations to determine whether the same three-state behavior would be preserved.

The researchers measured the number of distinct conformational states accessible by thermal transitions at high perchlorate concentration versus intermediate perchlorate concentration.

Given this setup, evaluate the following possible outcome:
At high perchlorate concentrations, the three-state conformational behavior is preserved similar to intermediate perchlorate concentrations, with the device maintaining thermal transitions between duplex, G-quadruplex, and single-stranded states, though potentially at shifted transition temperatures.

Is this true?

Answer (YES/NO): NO